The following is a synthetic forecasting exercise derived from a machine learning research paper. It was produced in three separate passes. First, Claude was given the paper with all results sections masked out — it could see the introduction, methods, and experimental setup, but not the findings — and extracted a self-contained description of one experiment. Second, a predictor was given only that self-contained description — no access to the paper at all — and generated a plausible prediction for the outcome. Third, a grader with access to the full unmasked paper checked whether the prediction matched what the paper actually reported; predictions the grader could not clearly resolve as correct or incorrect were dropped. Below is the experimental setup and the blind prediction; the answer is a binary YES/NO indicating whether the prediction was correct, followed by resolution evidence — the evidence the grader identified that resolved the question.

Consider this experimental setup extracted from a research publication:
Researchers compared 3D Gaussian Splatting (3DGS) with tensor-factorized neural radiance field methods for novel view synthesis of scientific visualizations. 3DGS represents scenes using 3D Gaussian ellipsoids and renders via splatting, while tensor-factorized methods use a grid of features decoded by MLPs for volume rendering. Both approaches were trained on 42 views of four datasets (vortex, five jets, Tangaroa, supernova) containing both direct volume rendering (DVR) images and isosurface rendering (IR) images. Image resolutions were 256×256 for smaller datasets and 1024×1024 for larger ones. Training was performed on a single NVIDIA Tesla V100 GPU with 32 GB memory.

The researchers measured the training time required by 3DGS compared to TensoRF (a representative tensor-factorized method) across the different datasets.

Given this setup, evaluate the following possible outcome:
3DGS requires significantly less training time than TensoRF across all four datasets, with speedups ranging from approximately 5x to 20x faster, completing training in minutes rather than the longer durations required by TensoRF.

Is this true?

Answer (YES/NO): NO